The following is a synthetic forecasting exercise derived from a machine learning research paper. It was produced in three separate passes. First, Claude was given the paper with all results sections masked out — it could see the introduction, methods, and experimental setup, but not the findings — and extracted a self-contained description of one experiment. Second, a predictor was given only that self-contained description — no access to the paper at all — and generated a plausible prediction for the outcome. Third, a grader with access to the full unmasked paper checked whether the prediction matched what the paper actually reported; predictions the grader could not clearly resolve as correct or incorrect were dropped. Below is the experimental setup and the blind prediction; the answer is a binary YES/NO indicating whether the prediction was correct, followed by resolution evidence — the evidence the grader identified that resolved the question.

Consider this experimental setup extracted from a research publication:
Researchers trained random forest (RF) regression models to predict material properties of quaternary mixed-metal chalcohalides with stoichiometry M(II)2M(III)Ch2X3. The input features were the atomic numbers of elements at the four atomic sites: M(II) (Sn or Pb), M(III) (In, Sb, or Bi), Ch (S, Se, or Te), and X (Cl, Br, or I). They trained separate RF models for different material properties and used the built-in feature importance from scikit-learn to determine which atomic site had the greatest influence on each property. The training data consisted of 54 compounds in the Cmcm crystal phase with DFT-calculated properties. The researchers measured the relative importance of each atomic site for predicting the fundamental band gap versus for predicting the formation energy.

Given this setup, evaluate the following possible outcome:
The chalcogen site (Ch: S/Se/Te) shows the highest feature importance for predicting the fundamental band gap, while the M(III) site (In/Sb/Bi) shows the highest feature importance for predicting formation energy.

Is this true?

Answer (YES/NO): NO